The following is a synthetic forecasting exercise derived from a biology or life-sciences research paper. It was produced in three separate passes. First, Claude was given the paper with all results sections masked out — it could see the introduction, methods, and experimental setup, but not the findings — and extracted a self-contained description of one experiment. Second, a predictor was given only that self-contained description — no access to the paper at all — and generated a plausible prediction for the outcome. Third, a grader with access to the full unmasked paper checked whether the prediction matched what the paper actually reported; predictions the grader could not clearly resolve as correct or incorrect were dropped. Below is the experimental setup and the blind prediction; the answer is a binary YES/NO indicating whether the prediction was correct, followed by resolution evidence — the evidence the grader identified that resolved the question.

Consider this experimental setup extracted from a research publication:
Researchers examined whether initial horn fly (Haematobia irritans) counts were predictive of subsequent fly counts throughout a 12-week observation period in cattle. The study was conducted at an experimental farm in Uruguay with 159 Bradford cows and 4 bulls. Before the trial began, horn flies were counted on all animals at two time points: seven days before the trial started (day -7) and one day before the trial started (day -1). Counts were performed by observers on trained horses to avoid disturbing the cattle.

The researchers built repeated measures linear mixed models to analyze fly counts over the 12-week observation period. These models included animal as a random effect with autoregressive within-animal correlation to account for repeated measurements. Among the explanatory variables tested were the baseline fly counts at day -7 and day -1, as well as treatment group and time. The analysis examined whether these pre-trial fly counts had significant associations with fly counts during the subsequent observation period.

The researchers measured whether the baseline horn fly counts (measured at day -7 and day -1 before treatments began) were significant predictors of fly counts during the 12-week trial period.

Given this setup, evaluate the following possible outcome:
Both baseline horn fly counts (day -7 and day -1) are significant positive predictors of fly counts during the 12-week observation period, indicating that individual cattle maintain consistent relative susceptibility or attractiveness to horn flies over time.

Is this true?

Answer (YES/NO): NO